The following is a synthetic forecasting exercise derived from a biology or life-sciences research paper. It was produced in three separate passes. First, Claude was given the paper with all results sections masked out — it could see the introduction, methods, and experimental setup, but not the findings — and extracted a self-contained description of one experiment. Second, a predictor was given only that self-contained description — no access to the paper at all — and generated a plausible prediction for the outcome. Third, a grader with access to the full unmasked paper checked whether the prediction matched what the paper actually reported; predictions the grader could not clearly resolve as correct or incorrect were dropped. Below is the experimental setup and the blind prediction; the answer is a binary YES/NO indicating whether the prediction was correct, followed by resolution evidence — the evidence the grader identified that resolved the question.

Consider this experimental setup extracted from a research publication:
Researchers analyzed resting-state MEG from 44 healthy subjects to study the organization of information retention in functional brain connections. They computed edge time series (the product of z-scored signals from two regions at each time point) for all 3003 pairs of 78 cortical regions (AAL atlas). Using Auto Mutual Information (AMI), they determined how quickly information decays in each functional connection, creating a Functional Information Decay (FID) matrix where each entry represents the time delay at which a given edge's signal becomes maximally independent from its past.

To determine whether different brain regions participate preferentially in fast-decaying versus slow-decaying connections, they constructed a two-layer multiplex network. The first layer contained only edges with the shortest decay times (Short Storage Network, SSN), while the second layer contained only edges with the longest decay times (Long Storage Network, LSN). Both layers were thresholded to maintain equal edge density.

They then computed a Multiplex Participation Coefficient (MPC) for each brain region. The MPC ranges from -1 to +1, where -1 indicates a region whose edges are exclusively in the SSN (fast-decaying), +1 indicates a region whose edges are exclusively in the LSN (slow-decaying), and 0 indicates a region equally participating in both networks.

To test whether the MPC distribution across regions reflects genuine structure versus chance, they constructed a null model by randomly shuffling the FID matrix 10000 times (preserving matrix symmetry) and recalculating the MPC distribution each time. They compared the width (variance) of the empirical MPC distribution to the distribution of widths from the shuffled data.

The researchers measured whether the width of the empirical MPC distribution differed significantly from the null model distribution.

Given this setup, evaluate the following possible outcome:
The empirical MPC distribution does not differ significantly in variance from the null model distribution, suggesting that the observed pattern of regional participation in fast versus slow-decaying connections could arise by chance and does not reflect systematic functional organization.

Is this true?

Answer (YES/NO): NO